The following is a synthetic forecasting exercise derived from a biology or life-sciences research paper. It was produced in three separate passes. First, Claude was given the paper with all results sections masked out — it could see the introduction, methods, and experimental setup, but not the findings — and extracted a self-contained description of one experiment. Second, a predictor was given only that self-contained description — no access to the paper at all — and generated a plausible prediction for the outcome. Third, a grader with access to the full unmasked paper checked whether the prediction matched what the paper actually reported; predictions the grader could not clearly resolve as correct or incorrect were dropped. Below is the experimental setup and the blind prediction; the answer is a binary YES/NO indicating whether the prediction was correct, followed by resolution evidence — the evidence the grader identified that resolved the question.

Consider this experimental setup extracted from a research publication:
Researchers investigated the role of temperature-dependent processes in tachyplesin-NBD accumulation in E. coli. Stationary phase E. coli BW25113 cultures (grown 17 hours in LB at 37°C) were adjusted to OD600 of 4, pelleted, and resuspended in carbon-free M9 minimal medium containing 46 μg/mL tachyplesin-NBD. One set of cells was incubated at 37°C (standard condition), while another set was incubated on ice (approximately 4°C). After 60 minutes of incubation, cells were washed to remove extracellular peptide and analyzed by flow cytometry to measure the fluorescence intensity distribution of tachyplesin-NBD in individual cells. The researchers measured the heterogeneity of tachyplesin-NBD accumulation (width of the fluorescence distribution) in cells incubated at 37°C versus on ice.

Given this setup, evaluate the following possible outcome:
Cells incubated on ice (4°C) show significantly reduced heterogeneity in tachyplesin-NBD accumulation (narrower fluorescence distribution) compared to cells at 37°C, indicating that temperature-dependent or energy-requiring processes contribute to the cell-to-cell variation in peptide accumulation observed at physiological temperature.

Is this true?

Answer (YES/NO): YES